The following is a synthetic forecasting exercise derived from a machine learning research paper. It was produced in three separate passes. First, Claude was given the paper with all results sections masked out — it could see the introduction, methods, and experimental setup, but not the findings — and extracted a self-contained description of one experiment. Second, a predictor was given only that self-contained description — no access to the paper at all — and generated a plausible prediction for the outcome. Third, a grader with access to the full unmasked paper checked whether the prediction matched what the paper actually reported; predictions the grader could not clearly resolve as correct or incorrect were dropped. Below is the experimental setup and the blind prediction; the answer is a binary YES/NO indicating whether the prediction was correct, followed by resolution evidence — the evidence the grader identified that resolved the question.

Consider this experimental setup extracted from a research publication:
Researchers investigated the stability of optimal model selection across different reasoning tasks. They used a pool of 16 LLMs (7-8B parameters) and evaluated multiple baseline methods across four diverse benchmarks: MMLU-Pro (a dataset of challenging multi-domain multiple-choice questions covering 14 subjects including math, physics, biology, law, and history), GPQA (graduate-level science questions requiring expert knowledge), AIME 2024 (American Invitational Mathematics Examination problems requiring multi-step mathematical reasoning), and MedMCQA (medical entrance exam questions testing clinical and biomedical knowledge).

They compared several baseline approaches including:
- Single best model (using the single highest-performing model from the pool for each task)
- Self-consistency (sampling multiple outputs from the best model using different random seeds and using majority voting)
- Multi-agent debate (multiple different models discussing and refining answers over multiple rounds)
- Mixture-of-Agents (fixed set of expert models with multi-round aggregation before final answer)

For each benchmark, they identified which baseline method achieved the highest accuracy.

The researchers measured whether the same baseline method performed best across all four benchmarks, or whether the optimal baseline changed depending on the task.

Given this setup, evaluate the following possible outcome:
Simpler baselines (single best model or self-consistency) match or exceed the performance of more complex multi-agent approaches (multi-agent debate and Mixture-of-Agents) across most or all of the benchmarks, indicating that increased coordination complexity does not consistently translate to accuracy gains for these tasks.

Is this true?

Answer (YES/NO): NO